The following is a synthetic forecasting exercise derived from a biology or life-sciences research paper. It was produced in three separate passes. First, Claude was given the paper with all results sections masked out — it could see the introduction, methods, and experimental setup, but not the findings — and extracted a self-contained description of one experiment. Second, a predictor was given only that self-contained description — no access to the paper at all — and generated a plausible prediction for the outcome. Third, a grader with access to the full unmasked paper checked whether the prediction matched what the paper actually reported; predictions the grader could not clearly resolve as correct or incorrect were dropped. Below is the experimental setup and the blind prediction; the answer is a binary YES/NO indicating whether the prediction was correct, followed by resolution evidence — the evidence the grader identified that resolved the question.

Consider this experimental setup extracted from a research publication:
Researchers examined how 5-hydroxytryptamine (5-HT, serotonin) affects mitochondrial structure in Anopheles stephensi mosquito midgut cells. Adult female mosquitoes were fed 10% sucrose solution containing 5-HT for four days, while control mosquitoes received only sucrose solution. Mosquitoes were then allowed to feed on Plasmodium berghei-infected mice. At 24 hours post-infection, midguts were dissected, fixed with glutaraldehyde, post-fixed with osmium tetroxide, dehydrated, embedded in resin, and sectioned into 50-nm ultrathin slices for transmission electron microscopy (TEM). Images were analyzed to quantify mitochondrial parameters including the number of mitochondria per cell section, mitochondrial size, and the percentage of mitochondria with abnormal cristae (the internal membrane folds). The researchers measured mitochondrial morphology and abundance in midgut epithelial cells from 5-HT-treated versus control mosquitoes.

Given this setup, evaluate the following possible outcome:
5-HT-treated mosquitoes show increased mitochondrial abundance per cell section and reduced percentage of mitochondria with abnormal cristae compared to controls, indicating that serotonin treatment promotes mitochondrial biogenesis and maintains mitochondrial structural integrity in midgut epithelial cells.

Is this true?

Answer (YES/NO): NO